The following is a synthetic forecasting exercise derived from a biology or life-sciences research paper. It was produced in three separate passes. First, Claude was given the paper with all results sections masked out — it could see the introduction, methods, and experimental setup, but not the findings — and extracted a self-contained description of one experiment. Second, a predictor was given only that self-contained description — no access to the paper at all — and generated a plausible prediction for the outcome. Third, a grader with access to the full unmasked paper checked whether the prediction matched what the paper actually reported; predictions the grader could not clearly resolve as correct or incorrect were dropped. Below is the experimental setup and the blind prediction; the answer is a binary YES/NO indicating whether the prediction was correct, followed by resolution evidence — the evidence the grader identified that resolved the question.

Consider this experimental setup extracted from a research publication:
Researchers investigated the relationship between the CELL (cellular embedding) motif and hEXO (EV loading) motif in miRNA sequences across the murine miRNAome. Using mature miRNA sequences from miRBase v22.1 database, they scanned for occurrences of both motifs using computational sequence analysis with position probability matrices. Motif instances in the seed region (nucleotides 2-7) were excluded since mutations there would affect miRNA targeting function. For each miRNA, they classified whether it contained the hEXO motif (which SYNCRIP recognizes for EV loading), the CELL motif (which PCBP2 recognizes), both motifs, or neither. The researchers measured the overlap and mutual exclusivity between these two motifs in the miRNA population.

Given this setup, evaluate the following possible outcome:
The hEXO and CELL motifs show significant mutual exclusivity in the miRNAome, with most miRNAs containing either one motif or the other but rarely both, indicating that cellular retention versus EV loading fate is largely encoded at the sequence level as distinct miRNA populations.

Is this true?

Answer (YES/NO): NO